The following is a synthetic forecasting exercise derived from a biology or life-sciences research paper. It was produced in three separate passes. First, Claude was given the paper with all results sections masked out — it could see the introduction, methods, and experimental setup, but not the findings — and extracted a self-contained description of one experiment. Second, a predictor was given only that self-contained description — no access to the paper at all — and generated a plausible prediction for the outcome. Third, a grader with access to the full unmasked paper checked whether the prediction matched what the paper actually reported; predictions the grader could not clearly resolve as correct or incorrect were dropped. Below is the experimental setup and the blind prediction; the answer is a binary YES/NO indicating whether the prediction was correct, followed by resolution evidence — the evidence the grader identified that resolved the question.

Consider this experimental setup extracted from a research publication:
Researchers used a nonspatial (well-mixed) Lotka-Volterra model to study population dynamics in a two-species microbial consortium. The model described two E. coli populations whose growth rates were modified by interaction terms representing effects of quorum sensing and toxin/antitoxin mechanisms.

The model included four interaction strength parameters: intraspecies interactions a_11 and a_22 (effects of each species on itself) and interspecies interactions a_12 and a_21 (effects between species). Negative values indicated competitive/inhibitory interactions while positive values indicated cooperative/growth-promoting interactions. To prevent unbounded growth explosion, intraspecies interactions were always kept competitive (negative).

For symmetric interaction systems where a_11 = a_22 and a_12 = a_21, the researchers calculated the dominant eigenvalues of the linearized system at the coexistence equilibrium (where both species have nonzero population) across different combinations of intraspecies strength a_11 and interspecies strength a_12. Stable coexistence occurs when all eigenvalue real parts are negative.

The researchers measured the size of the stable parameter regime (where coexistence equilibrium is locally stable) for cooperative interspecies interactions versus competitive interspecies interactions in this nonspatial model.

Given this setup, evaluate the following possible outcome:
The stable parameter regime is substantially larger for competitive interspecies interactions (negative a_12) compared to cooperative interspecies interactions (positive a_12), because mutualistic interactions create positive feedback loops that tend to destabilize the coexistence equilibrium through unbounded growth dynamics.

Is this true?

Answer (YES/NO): NO